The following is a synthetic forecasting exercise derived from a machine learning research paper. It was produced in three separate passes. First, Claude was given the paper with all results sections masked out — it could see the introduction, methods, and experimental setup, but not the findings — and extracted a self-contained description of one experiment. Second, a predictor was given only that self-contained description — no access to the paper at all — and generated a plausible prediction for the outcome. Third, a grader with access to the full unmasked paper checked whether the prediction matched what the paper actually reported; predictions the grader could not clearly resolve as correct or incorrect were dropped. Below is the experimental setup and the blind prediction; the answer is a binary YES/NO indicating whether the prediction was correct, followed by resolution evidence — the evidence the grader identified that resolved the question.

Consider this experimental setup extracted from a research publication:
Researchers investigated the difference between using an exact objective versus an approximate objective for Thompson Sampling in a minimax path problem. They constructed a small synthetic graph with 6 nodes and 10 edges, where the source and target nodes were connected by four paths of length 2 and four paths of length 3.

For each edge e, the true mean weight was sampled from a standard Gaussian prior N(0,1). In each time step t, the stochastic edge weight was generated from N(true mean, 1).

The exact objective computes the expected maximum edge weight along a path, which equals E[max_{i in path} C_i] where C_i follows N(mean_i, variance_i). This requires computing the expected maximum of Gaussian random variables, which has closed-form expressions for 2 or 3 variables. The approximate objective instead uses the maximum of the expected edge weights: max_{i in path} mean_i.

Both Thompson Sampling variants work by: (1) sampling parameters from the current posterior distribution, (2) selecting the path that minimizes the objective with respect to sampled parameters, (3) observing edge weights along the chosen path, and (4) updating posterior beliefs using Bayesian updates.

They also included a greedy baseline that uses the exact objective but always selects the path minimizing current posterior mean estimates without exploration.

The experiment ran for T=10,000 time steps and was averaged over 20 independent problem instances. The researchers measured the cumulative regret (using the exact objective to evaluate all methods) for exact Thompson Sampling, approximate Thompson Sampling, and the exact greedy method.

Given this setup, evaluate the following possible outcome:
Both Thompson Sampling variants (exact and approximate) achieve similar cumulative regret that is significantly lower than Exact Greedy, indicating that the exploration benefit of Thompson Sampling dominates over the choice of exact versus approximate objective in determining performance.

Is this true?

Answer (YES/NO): NO